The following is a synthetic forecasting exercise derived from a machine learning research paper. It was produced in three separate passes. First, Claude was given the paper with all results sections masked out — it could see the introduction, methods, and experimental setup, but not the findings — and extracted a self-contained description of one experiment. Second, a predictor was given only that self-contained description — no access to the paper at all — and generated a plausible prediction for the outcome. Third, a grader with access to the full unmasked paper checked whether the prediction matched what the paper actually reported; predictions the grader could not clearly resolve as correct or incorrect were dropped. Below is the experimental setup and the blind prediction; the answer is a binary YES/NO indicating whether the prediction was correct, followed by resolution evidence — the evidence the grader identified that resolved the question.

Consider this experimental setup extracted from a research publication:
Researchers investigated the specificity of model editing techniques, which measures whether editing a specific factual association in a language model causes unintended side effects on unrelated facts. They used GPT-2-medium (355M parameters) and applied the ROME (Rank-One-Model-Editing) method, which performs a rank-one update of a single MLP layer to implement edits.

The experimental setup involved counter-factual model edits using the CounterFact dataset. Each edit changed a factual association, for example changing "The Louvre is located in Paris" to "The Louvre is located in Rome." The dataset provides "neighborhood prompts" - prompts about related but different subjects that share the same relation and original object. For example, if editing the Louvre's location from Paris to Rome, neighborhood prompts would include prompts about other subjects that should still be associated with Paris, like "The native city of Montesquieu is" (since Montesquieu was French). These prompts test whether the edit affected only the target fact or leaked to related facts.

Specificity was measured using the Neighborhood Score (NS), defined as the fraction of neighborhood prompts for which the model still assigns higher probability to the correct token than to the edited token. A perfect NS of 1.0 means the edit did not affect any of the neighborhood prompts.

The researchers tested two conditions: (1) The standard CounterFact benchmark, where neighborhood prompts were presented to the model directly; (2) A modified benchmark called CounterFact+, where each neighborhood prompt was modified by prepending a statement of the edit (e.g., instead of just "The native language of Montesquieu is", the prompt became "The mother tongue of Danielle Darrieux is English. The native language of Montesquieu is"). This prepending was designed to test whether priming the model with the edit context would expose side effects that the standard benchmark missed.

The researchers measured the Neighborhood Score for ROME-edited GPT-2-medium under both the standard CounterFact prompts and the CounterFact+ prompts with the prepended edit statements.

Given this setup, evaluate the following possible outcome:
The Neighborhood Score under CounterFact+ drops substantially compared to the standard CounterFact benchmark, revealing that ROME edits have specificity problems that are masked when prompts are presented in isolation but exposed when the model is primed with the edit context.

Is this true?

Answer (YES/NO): YES